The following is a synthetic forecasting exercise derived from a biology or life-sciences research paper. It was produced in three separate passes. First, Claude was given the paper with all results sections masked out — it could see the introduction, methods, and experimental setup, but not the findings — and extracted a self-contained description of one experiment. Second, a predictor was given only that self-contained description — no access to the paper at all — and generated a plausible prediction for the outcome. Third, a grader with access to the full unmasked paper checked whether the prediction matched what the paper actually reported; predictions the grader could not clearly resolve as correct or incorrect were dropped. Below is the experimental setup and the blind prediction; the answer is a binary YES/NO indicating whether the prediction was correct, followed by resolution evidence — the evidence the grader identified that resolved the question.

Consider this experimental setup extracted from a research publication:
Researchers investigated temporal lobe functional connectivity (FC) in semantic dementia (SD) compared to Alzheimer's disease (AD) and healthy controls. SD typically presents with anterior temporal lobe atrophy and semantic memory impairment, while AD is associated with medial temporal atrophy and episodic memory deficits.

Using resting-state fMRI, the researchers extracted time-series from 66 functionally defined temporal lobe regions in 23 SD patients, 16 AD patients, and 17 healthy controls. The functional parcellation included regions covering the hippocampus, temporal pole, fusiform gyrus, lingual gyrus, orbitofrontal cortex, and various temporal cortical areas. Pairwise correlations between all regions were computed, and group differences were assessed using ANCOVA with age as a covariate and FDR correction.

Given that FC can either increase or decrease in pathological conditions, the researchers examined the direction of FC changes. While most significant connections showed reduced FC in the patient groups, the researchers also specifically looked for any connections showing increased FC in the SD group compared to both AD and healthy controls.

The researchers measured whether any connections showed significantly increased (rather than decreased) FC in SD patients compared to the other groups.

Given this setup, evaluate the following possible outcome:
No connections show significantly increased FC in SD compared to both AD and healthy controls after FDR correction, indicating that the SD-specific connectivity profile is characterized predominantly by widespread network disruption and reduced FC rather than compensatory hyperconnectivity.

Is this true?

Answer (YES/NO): NO